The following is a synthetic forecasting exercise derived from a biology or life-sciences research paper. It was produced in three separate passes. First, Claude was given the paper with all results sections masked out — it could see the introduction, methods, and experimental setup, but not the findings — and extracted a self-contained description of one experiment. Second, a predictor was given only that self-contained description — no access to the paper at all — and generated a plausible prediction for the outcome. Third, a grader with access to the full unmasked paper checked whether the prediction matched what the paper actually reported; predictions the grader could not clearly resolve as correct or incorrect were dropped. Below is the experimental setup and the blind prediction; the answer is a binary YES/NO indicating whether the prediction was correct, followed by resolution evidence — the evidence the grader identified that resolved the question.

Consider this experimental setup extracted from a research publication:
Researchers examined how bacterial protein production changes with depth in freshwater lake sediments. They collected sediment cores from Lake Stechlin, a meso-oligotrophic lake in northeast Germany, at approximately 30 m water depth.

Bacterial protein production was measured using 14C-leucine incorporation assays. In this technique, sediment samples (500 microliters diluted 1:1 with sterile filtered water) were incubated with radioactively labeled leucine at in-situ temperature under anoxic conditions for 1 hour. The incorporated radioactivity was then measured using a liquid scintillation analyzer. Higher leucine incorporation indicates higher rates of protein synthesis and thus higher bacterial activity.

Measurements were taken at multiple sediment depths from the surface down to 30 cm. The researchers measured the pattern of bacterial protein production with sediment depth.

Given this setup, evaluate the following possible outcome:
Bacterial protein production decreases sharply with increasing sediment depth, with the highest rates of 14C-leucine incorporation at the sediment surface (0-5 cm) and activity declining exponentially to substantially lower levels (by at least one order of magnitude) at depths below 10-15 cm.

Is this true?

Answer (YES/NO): YES